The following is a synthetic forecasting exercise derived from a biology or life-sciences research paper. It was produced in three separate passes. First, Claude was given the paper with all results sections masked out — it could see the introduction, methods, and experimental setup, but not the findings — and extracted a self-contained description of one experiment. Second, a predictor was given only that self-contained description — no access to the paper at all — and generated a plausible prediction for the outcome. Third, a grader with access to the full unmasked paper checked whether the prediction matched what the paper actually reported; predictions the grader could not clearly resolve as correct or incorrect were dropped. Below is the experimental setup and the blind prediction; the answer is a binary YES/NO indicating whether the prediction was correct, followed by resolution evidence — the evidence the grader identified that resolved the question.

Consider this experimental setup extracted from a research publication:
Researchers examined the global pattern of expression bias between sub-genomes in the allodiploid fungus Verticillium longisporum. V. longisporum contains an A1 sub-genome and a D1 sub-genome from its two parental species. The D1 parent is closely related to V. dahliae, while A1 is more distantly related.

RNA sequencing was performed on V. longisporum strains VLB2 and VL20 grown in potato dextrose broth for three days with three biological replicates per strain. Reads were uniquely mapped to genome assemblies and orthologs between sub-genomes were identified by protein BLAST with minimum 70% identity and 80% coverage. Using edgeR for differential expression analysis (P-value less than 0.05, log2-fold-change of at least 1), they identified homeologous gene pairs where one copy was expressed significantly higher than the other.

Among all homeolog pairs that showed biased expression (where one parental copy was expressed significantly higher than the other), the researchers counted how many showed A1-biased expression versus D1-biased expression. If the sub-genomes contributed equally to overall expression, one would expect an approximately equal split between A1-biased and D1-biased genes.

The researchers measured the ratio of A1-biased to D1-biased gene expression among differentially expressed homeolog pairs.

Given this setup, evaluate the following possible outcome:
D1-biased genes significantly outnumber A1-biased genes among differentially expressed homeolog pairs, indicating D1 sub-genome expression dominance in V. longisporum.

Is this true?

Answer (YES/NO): NO